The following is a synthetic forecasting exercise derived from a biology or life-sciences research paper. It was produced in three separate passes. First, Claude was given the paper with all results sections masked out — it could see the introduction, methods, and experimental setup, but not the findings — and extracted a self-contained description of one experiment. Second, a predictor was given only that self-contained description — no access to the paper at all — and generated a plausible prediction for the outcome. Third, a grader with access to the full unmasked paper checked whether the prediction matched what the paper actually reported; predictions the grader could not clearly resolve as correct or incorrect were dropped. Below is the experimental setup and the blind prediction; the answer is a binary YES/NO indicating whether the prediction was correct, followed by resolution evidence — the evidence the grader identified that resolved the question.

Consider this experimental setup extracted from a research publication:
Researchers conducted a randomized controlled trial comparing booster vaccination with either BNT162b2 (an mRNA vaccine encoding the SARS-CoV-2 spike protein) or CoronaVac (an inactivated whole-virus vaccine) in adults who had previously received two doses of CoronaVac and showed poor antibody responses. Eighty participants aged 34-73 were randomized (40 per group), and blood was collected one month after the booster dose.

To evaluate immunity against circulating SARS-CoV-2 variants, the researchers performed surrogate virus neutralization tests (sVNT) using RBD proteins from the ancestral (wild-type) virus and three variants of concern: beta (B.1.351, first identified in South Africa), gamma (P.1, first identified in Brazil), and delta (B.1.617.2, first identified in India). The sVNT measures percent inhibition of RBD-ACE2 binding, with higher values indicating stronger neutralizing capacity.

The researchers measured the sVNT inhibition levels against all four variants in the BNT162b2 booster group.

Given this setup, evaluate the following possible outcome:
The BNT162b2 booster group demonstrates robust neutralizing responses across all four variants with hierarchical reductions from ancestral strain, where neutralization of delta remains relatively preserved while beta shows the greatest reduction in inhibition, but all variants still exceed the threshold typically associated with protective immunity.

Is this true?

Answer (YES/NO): YES